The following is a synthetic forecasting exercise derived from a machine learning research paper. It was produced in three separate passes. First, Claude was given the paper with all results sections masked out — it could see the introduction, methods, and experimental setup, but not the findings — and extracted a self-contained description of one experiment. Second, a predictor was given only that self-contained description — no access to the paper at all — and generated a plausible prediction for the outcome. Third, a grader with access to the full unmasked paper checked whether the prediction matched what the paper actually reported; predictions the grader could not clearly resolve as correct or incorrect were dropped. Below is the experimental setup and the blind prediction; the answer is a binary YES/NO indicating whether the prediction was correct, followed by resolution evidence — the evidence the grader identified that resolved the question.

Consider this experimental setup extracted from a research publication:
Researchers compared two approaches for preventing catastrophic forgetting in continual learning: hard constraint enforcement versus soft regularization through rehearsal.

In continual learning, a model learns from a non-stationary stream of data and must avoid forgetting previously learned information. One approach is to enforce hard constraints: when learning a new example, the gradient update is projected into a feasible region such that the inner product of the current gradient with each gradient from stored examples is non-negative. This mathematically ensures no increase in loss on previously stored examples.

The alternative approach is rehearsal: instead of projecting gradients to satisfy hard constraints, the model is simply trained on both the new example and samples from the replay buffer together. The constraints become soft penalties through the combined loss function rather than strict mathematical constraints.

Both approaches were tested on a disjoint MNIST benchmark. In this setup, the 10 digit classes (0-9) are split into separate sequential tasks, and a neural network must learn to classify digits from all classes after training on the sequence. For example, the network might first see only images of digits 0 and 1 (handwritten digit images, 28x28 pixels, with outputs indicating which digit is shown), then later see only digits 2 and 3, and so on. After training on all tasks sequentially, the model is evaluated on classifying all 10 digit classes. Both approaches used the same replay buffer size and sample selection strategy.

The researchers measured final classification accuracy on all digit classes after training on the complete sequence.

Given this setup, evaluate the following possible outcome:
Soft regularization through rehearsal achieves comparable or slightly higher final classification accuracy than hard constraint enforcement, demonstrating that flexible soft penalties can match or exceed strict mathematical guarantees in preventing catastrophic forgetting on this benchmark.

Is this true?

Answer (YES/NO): YES